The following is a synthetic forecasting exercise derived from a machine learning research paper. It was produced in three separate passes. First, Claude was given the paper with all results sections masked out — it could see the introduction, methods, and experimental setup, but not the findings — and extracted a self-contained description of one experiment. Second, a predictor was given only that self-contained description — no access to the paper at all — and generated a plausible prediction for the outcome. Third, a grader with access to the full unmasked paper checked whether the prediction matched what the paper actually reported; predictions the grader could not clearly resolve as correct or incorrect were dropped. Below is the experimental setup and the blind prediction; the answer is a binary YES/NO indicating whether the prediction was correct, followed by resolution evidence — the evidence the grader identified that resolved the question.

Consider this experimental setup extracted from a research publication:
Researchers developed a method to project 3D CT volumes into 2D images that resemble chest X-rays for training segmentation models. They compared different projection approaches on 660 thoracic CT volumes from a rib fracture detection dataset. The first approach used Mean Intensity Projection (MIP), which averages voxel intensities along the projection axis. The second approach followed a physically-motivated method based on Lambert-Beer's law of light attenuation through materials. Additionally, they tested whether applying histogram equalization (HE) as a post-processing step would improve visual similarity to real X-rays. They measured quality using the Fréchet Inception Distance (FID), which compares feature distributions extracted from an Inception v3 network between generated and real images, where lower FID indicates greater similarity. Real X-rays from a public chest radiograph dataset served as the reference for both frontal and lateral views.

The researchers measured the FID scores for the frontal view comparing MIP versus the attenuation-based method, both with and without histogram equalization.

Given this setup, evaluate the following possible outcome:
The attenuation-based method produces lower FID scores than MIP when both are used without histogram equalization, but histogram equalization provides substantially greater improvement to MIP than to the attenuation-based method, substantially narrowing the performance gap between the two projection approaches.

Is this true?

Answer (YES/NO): NO